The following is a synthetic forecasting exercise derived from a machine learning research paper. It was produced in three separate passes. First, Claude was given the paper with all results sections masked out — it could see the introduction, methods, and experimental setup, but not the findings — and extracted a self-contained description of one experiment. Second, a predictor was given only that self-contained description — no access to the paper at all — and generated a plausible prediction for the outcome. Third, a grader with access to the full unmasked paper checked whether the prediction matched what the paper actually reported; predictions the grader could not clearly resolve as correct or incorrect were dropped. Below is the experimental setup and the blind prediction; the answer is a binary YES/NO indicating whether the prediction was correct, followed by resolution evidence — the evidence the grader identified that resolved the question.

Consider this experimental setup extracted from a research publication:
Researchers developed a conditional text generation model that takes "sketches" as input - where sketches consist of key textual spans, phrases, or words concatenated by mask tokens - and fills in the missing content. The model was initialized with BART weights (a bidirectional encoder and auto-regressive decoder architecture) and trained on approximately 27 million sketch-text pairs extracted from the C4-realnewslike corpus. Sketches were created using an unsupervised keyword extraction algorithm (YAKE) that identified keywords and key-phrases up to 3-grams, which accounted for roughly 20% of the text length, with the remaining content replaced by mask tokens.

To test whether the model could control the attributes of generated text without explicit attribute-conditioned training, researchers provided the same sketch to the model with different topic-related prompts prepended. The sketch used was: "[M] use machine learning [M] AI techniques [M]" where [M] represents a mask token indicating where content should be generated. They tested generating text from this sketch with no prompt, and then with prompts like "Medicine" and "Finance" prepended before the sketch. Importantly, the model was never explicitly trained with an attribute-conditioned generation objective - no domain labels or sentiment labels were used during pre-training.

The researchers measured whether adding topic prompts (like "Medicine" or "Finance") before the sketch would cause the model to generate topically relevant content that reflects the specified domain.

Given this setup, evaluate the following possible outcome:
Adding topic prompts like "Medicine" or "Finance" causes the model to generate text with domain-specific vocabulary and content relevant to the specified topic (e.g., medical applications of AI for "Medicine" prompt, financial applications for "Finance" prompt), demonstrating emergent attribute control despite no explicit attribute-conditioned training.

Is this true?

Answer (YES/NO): YES